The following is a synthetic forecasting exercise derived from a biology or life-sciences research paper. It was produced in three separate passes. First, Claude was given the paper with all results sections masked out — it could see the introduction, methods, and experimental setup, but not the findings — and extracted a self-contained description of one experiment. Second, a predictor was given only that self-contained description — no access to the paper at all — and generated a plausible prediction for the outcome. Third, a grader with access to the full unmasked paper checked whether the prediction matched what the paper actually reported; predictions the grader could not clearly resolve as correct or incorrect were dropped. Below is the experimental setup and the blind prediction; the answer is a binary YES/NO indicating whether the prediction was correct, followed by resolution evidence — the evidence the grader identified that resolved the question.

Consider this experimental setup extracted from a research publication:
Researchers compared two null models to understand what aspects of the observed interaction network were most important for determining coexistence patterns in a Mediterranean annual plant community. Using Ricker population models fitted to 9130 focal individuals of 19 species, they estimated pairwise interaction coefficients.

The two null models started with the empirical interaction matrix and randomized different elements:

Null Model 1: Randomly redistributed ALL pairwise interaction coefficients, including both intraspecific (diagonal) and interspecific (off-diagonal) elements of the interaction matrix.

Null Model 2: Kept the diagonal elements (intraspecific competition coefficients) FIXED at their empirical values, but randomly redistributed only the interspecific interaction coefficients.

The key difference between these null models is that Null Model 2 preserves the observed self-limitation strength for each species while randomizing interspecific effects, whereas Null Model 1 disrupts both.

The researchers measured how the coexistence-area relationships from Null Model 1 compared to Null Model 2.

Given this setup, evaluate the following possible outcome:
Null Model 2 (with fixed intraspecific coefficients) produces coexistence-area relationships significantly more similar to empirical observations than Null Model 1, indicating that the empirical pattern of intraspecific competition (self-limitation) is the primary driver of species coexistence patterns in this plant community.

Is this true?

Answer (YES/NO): NO